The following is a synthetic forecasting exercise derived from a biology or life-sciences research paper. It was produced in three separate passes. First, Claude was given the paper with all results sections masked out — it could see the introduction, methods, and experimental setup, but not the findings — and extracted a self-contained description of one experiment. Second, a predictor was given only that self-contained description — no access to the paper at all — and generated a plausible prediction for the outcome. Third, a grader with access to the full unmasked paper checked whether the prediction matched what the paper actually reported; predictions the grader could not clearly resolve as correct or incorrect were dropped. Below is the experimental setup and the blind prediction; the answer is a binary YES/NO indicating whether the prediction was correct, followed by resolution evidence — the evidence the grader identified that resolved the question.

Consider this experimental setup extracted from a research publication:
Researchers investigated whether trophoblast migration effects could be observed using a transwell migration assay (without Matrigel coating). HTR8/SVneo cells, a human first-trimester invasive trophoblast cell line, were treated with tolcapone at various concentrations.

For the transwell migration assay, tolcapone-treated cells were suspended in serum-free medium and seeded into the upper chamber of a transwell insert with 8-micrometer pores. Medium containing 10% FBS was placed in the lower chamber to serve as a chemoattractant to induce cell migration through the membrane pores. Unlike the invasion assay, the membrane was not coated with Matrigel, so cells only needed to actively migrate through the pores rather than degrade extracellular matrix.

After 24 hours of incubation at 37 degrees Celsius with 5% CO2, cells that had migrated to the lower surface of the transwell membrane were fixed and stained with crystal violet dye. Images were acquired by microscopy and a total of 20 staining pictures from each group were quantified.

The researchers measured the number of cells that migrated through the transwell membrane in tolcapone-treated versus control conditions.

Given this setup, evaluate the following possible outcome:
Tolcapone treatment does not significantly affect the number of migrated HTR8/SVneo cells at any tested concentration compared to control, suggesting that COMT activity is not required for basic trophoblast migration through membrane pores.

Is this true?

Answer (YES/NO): NO